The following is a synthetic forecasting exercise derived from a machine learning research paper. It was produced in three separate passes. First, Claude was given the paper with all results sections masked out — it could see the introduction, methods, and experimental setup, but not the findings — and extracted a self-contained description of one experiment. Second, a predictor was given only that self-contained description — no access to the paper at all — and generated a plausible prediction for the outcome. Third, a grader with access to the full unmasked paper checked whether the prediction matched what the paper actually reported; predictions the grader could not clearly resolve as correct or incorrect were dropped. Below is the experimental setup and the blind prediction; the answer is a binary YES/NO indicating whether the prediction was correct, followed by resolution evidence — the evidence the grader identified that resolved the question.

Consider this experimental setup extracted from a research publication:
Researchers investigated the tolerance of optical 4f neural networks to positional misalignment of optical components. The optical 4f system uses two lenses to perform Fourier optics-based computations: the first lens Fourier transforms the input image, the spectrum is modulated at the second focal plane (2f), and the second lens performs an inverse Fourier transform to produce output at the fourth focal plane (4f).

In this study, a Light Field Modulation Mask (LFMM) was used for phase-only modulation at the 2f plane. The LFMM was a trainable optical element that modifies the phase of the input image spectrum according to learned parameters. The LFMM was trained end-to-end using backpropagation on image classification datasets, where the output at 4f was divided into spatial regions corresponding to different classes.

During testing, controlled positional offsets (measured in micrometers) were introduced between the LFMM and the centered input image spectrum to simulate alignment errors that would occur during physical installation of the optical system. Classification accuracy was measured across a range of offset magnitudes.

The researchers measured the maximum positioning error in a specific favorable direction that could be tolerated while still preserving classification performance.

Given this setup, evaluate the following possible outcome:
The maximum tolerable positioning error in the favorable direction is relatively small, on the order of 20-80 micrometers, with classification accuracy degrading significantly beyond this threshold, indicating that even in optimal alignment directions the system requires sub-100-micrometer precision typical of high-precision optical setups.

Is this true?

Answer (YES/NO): NO